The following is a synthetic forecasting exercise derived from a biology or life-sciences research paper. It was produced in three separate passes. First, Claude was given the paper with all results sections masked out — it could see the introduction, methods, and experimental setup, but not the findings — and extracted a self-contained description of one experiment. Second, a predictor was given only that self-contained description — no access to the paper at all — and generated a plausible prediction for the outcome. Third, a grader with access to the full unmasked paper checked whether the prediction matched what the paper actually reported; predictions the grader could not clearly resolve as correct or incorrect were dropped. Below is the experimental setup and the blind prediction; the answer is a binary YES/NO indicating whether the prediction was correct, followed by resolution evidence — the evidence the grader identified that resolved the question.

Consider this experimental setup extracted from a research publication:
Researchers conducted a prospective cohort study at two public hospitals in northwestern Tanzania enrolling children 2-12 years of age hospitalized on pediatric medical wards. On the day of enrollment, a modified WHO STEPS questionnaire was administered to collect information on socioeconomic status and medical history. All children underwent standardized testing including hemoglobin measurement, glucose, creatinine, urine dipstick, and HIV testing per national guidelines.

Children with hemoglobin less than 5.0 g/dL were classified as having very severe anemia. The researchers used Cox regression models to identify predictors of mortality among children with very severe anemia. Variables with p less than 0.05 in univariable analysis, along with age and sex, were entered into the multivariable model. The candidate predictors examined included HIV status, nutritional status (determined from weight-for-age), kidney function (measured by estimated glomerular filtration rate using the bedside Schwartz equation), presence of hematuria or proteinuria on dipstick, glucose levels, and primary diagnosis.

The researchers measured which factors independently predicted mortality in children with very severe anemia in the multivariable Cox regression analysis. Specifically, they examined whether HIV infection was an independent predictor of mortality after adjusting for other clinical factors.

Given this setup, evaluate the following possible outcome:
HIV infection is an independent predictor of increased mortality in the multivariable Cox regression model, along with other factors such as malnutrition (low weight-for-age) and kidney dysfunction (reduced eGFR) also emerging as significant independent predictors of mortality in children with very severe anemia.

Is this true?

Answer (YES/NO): NO